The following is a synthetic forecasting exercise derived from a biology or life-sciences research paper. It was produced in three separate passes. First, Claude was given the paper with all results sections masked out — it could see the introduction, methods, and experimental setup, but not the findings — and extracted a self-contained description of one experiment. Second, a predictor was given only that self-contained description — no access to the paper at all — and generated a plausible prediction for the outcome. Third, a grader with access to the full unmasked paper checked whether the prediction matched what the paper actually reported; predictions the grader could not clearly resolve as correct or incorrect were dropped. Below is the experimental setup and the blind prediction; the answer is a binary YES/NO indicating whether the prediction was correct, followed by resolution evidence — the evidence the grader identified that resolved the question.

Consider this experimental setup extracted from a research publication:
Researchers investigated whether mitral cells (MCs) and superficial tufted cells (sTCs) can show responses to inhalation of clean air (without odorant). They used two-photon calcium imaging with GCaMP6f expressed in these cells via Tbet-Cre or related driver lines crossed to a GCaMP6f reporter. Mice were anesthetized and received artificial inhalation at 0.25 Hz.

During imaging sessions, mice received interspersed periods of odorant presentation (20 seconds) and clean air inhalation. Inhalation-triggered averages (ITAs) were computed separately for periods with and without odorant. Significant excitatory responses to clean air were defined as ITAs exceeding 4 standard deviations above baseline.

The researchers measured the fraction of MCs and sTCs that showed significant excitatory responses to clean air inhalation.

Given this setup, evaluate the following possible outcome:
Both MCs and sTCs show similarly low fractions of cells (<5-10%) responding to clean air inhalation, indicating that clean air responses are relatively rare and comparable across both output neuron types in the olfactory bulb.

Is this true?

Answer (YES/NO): NO